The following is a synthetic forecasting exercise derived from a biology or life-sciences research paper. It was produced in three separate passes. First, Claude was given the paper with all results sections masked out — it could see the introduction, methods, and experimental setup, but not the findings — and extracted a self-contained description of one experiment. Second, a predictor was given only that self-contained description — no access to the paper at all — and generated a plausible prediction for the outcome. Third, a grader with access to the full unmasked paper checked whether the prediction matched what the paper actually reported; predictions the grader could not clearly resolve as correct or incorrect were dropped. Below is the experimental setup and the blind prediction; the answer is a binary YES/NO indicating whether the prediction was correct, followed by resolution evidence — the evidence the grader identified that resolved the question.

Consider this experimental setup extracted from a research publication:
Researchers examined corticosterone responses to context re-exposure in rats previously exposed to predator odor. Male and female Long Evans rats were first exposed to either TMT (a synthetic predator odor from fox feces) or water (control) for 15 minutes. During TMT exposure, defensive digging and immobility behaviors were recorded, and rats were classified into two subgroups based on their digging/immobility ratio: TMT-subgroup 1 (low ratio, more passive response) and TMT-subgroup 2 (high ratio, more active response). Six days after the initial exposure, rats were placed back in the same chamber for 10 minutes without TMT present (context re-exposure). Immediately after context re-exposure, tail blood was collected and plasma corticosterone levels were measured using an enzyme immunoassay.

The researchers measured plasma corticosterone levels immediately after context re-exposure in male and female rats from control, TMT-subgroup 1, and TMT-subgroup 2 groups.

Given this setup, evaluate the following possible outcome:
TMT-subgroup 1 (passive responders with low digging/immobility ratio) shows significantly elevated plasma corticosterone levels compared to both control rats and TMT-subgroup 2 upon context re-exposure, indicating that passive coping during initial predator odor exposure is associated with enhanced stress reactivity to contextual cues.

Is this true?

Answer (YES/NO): NO